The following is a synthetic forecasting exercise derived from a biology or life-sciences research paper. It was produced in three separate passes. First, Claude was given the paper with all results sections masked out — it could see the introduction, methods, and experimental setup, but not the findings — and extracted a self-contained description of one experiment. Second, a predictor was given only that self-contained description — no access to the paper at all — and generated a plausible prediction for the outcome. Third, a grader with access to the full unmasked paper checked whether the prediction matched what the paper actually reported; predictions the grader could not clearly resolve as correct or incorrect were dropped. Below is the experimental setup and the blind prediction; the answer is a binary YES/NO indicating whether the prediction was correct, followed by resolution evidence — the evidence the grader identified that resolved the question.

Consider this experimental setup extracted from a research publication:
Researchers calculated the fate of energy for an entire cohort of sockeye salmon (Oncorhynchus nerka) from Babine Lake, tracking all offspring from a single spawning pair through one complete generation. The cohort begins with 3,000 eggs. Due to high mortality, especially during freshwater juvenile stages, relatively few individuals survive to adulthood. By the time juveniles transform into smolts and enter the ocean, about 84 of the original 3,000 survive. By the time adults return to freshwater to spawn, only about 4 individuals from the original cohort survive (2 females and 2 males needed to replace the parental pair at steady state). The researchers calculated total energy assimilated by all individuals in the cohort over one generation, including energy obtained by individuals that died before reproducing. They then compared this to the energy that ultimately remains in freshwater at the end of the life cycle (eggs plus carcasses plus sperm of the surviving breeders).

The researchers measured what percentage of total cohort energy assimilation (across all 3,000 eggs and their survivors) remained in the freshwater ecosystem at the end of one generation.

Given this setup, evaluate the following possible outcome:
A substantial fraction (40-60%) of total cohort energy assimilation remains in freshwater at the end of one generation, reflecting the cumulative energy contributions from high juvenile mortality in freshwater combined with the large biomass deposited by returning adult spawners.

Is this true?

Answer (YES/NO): NO